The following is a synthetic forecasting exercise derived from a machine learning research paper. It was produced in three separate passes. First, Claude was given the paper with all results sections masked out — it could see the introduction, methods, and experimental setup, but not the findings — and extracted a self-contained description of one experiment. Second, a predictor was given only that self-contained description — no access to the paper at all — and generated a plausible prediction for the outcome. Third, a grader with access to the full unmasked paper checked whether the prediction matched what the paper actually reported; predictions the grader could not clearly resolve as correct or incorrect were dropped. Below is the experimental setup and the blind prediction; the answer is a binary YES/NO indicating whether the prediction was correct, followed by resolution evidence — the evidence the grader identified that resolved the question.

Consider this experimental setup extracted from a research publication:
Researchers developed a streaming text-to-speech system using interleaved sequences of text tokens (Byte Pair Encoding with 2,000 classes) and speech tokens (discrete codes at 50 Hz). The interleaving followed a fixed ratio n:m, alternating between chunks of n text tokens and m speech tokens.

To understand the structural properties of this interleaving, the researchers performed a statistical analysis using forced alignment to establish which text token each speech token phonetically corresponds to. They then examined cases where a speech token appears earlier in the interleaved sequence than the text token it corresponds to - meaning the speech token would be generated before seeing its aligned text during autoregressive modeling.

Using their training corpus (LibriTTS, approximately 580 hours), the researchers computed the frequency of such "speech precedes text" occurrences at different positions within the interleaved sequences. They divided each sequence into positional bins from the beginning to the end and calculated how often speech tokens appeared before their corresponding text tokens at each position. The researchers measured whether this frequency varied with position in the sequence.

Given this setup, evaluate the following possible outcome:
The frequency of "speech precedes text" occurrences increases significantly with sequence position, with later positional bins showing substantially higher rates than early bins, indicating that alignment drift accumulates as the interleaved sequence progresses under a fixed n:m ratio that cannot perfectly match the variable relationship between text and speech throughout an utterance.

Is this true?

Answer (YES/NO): NO